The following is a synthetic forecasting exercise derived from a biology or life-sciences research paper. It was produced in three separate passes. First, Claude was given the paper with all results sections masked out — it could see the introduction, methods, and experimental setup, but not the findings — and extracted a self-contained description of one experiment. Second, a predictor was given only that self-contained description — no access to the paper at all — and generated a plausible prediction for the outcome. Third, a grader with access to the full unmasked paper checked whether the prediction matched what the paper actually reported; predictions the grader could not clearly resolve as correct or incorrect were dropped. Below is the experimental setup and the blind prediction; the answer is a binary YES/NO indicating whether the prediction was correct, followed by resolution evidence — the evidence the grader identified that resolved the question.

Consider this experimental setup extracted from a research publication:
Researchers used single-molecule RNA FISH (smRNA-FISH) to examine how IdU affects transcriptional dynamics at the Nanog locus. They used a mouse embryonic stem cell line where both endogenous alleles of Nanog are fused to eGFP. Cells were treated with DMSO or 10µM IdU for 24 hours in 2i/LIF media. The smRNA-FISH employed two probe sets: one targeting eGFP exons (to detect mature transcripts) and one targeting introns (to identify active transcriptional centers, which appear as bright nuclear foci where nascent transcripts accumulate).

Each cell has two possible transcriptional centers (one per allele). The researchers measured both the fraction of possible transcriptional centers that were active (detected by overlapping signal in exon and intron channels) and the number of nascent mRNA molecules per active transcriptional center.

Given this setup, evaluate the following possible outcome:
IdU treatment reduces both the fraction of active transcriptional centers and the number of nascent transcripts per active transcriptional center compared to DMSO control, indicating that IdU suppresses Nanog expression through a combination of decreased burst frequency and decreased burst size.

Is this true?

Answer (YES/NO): NO